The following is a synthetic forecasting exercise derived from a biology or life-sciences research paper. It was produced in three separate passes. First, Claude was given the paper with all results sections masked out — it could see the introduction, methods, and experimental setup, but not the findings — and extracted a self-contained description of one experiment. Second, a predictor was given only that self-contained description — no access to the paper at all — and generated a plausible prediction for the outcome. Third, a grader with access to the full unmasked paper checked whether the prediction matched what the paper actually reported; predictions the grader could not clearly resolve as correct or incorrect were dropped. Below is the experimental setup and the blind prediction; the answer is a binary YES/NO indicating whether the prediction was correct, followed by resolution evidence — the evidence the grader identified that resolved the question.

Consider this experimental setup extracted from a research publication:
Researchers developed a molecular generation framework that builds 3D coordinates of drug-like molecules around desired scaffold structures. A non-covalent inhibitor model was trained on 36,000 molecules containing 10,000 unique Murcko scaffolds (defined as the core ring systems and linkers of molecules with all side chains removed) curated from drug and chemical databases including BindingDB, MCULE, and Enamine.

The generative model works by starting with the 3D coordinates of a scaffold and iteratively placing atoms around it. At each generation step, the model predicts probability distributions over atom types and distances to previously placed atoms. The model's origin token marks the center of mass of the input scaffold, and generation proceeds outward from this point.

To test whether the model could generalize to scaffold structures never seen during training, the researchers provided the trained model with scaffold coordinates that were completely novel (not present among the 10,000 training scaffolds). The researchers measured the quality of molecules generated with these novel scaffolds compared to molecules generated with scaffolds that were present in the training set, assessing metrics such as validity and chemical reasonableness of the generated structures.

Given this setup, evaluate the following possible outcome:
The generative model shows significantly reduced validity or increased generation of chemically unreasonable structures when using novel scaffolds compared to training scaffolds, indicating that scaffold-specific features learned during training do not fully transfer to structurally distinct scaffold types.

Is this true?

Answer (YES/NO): NO